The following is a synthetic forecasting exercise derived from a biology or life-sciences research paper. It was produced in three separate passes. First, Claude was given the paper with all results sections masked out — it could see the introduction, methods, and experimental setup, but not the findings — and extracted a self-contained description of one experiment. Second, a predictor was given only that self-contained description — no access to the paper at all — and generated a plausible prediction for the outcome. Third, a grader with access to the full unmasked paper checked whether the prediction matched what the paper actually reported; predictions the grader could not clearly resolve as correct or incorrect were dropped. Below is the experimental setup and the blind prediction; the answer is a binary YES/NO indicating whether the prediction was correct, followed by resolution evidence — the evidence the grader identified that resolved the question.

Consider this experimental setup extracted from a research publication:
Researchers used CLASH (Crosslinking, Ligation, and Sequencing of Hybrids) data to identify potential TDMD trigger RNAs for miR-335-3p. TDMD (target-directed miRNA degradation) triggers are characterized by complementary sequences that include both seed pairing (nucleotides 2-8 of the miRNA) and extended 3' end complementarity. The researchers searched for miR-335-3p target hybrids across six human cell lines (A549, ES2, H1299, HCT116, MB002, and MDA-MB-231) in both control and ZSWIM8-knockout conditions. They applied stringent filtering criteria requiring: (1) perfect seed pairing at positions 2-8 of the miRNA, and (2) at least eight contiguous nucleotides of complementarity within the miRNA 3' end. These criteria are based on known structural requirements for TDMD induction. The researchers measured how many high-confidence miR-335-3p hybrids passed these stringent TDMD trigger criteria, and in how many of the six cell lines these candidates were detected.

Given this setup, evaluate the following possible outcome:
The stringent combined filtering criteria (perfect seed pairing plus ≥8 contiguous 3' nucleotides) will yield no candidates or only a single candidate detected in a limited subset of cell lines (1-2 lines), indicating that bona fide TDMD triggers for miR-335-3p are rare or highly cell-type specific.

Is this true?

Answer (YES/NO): NO